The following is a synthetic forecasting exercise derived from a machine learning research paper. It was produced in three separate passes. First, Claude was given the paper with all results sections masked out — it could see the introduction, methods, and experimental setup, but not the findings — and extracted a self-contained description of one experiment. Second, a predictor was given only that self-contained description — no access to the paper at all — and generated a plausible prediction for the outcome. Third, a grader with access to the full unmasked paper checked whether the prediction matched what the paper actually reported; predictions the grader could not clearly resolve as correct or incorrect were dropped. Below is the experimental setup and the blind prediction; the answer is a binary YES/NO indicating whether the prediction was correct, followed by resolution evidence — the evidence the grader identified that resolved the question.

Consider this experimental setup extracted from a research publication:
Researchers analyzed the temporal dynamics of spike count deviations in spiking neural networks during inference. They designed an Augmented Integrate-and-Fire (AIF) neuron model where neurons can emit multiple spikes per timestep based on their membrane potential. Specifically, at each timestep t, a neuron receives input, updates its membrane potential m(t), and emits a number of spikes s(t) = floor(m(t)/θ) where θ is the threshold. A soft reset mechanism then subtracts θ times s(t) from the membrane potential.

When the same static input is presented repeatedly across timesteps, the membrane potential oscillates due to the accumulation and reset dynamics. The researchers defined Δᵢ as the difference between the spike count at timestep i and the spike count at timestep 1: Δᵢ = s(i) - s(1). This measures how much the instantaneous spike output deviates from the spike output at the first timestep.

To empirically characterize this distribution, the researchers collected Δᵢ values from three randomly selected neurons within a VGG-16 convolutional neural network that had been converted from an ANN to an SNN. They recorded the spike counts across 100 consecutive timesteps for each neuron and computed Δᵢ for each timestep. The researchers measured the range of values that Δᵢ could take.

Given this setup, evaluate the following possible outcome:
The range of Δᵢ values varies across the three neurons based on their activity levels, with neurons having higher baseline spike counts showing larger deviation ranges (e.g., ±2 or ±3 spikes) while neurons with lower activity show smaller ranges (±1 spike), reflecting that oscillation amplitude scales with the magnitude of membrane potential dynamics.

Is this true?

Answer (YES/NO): NO